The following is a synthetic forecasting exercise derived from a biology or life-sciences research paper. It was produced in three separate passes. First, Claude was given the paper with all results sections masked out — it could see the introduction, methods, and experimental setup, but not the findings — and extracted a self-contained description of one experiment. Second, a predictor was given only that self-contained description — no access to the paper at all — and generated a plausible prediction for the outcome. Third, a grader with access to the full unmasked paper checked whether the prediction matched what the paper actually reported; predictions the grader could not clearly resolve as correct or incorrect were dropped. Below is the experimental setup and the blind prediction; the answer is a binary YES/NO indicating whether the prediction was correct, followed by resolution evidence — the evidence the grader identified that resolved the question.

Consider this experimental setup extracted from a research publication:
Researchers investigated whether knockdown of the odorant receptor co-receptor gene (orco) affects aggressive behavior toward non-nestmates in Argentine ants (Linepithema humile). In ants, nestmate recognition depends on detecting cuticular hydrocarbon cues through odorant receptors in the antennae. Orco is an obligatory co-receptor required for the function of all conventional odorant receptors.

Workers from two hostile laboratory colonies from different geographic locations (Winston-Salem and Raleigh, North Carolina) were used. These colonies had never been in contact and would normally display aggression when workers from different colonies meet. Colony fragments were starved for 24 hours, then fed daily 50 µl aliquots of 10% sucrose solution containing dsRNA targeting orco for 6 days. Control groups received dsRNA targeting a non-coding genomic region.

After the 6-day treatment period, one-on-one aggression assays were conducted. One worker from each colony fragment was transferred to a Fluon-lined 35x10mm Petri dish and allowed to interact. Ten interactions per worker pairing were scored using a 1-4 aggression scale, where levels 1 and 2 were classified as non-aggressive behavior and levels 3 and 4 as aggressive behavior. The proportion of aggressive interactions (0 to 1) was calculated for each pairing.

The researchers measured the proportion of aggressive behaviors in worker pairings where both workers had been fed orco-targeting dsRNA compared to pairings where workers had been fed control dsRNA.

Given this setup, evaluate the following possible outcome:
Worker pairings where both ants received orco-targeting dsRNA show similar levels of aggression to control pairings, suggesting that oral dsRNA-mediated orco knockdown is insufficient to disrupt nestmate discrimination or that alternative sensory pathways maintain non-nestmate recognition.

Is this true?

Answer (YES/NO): NO